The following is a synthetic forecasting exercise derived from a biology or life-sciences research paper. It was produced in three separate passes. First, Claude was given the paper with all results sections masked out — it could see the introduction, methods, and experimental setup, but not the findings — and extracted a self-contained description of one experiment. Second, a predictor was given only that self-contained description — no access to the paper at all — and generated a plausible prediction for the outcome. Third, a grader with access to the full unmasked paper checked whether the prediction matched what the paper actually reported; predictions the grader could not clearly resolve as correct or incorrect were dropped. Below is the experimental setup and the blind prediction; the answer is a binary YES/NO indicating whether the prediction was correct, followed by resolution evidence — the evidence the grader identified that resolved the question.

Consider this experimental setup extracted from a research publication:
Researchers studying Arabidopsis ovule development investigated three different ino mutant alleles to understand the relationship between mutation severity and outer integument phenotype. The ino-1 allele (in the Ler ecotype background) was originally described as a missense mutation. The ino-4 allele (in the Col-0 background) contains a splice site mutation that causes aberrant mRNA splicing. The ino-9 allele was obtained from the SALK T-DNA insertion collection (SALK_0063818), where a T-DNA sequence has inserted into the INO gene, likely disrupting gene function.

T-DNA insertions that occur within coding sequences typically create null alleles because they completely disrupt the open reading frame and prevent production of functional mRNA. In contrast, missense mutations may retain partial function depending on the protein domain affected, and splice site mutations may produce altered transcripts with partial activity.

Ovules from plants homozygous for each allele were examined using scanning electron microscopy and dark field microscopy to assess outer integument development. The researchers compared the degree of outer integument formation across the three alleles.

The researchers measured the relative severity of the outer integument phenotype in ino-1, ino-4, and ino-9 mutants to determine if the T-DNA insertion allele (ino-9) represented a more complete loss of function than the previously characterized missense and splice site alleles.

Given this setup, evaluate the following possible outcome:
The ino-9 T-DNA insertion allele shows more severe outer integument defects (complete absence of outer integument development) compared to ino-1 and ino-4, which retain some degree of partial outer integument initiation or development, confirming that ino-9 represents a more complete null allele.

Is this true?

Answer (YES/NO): NO